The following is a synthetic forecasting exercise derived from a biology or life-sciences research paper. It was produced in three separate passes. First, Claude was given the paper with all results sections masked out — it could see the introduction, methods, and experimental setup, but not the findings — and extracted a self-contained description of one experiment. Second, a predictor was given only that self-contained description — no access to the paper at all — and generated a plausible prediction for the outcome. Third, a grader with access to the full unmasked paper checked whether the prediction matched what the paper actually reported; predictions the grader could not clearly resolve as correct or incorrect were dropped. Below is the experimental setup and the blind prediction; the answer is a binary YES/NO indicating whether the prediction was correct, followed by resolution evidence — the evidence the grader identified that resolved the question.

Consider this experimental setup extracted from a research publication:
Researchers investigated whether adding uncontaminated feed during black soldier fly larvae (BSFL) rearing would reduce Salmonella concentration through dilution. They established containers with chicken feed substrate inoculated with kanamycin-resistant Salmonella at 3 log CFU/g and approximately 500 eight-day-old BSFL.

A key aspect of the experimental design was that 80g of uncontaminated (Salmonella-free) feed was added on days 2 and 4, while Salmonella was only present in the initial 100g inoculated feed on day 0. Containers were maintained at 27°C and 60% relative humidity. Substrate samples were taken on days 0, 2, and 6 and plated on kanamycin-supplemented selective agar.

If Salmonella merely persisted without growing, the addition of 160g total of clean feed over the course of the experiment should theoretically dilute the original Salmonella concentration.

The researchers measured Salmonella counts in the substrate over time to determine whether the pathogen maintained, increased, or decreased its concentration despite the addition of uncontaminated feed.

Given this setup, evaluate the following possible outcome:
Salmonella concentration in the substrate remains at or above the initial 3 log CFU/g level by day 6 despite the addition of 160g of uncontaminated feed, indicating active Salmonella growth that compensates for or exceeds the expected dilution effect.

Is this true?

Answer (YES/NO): NO